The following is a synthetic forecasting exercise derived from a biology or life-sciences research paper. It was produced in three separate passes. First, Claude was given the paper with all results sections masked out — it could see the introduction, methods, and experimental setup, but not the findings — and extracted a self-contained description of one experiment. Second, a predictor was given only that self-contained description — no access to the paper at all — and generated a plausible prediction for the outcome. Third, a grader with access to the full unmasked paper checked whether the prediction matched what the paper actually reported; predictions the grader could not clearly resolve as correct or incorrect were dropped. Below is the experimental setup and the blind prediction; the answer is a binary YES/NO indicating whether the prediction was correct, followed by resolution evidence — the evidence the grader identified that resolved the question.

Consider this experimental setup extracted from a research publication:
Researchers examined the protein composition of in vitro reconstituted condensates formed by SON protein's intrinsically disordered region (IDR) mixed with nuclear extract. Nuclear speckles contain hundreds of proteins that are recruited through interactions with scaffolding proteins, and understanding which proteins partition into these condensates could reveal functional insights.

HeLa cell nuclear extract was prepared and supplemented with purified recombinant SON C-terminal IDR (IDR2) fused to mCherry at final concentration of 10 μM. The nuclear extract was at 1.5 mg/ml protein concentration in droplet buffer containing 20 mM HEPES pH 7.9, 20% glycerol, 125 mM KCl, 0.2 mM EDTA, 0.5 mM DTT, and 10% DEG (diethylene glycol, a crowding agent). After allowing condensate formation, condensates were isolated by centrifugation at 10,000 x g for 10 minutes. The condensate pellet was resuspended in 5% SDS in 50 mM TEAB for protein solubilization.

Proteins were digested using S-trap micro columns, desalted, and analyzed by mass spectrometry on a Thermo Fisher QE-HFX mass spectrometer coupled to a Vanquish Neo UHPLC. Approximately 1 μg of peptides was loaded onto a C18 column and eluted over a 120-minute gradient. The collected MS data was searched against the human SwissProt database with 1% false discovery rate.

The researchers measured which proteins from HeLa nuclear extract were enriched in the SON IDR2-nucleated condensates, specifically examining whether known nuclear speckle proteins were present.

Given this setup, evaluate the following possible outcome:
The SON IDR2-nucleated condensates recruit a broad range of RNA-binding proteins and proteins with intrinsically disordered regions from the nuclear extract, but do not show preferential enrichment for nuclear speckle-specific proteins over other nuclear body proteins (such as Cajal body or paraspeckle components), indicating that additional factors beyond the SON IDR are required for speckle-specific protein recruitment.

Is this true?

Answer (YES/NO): NO